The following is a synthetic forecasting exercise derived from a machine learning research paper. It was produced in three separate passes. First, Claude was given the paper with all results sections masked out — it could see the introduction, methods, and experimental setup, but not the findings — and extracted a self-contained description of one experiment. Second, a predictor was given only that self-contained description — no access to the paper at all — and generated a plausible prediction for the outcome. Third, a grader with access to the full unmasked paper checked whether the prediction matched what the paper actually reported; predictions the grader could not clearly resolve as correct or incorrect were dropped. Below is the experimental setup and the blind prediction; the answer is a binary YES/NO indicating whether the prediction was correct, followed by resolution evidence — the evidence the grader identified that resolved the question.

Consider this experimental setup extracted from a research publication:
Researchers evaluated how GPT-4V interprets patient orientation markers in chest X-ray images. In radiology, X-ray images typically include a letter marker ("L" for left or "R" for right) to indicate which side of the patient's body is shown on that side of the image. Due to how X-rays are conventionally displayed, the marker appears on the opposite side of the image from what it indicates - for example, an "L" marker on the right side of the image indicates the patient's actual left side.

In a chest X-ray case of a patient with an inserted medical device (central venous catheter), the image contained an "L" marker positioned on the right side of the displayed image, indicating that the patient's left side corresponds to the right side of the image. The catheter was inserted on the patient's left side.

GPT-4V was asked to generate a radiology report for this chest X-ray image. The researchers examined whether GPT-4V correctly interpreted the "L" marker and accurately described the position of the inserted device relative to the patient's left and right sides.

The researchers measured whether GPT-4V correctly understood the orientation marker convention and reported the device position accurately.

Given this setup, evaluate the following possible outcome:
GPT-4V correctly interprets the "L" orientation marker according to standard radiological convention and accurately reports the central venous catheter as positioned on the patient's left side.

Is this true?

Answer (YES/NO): NO